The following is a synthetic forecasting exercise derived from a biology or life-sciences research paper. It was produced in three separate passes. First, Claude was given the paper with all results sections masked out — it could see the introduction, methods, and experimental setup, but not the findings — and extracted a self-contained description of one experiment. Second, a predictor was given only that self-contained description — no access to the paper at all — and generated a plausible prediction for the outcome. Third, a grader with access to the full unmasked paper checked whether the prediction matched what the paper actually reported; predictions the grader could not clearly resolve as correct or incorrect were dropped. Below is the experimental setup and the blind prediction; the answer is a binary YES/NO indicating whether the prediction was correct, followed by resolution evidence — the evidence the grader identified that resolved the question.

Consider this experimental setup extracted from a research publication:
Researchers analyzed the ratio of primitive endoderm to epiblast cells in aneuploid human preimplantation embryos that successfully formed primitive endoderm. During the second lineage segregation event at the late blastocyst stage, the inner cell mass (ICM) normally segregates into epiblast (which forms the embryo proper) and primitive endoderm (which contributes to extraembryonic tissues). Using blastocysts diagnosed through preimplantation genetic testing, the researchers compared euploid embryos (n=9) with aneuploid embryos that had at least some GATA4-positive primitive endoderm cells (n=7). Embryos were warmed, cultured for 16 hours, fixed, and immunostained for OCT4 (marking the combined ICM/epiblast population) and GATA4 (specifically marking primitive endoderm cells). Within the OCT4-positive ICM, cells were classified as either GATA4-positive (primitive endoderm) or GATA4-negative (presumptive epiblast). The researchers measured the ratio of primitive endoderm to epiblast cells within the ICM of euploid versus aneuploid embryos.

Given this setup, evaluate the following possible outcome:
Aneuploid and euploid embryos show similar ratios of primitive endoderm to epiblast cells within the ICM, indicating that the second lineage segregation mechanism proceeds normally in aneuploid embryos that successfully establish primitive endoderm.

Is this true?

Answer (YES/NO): NO